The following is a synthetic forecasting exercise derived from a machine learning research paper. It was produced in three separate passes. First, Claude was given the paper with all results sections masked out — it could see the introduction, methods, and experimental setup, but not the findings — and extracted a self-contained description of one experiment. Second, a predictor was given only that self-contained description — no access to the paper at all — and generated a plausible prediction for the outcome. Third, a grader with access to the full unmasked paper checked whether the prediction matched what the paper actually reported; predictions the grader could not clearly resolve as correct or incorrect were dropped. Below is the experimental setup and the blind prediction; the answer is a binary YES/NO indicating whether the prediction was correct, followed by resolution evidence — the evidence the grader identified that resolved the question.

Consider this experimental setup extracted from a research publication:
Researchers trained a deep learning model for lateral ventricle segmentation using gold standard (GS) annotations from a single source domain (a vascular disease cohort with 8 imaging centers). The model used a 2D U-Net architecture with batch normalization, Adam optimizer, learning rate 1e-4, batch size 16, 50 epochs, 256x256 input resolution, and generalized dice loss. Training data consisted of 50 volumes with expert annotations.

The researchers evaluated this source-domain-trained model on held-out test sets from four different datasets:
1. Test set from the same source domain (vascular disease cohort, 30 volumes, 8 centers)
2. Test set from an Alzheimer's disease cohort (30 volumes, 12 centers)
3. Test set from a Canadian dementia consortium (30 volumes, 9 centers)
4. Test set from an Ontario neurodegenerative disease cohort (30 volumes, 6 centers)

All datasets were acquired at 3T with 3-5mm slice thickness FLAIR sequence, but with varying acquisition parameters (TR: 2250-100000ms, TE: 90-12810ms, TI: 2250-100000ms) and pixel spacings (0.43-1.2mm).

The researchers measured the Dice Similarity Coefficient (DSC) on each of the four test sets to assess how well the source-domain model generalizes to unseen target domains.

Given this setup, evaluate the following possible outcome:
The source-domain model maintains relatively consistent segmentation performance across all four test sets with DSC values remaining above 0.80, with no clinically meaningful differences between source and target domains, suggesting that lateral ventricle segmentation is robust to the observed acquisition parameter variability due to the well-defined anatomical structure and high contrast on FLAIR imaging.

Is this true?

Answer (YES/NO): NO